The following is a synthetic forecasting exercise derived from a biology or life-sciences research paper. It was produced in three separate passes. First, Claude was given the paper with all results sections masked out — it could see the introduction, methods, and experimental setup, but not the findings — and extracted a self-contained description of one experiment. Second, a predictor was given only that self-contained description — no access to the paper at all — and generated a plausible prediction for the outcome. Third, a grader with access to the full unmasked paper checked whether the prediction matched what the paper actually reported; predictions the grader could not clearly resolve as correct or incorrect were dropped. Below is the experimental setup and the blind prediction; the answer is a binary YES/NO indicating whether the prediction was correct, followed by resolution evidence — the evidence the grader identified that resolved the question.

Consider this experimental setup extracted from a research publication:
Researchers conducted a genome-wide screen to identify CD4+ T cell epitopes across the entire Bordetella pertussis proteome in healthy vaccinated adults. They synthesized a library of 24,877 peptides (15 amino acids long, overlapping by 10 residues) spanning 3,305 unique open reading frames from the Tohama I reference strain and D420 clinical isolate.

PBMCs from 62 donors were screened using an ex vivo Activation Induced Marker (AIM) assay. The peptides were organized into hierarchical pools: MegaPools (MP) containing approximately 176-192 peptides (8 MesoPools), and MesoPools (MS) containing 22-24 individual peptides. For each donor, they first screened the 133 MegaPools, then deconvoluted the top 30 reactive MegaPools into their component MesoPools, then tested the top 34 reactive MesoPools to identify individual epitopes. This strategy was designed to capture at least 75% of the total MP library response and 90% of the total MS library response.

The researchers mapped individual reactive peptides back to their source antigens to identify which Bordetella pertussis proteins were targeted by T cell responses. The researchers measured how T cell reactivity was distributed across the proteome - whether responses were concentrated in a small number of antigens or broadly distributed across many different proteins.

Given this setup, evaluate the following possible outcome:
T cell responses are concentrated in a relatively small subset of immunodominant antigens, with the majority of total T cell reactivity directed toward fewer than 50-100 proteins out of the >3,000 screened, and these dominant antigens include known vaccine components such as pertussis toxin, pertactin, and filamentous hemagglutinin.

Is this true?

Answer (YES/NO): NO